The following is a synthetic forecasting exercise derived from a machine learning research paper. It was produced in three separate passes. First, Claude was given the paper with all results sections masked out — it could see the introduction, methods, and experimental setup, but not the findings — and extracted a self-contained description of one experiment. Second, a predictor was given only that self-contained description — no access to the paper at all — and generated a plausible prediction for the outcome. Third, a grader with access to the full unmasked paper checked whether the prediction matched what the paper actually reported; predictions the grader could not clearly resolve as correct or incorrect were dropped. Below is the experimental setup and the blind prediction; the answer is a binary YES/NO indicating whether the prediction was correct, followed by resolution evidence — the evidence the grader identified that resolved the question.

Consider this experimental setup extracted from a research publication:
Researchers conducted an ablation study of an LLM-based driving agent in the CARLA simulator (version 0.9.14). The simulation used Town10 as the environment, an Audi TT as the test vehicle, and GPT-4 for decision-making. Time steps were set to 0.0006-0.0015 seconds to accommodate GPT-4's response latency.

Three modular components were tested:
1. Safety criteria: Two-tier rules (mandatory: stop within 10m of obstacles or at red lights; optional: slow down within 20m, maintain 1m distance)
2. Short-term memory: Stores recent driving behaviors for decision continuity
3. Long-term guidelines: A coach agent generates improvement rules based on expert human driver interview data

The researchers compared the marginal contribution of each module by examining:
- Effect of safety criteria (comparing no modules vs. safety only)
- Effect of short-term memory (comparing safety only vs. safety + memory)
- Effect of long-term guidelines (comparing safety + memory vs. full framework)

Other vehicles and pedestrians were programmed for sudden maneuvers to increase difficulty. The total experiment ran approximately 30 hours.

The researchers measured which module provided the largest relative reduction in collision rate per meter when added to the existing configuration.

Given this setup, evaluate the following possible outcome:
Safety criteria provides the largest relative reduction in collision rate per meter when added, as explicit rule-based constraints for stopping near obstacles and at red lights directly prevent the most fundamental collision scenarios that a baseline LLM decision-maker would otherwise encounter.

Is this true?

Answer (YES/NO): NO